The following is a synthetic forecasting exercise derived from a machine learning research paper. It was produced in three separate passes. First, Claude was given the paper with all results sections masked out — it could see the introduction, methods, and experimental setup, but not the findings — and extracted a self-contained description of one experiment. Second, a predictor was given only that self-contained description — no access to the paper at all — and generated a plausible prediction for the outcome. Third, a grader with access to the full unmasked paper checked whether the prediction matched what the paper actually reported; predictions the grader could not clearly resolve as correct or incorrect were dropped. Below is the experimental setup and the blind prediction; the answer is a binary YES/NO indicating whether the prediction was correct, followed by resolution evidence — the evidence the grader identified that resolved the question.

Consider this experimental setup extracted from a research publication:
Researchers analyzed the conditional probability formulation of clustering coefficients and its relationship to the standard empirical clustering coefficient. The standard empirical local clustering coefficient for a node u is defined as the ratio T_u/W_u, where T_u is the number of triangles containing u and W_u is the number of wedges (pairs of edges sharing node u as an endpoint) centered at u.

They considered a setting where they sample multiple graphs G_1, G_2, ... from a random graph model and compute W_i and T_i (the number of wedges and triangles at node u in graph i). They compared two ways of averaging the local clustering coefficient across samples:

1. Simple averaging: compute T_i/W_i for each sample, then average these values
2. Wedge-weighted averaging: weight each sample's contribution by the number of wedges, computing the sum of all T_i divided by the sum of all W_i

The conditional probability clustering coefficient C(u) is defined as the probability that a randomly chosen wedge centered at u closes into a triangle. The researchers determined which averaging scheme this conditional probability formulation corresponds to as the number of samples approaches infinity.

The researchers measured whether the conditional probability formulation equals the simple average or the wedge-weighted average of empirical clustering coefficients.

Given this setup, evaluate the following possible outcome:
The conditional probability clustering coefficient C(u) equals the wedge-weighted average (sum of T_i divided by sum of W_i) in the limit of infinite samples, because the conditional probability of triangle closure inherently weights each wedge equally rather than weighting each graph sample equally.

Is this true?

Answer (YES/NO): YES